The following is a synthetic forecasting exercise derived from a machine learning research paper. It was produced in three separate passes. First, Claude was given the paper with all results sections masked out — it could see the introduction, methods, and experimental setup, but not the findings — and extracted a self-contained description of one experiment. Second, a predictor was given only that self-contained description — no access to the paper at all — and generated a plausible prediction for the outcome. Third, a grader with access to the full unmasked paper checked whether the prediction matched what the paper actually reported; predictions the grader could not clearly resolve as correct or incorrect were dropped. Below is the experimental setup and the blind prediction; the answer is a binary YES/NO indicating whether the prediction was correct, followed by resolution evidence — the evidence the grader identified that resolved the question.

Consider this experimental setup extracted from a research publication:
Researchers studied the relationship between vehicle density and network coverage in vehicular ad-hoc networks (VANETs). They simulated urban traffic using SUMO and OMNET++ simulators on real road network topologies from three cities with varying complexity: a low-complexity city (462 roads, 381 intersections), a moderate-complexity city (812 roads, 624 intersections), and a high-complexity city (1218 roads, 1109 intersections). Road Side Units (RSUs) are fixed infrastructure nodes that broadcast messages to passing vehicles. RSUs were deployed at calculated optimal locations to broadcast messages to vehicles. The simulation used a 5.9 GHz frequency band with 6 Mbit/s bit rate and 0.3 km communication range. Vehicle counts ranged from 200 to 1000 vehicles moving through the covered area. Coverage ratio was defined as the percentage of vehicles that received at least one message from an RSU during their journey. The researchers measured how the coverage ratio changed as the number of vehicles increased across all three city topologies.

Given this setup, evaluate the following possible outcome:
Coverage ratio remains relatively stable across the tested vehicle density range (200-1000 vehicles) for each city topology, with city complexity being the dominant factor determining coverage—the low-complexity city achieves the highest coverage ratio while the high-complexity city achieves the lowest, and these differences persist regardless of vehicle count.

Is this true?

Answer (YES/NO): NO